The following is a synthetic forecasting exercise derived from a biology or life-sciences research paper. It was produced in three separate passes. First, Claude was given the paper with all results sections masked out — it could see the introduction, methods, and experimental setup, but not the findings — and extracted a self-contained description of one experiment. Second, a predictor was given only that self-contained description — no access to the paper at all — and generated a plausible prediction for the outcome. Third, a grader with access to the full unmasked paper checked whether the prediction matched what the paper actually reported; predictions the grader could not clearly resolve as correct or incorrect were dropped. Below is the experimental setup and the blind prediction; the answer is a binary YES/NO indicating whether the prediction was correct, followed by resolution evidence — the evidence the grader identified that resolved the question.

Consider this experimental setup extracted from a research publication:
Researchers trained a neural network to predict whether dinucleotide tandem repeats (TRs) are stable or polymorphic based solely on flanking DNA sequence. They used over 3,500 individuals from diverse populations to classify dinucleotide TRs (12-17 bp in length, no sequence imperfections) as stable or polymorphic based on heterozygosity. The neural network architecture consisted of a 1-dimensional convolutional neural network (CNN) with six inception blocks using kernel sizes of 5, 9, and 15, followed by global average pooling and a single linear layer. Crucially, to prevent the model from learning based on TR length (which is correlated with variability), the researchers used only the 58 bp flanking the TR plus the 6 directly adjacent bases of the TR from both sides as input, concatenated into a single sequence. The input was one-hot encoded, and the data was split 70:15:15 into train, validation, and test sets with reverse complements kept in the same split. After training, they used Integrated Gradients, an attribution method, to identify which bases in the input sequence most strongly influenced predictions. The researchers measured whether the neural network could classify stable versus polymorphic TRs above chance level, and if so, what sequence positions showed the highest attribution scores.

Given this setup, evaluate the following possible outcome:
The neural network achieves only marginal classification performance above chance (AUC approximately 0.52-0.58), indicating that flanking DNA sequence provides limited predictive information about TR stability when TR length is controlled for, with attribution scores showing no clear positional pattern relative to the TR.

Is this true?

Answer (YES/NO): NO